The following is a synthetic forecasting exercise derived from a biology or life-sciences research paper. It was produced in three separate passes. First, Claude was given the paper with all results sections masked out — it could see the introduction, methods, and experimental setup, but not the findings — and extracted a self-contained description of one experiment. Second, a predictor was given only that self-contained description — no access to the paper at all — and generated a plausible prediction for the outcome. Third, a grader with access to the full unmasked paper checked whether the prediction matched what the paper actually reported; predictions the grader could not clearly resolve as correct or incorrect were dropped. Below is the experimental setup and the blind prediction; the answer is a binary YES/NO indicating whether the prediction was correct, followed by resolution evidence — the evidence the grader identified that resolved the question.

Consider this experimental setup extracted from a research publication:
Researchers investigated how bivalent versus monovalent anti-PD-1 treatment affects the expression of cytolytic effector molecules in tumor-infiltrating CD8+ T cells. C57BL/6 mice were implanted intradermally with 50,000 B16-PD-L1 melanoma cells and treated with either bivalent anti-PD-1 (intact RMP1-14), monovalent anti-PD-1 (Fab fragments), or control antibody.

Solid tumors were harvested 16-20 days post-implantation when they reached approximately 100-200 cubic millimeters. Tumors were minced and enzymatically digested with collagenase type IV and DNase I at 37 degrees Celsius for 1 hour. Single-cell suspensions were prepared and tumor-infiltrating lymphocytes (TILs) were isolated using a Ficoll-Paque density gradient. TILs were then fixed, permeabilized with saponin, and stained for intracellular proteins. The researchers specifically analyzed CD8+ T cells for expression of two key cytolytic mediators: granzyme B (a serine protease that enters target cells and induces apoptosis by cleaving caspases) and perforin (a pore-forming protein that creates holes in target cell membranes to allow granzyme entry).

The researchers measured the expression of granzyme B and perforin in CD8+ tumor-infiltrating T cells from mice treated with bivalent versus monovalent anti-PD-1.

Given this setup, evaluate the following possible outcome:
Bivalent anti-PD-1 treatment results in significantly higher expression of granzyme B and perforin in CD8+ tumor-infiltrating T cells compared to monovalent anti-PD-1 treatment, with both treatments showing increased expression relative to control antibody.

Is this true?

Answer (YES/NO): NO